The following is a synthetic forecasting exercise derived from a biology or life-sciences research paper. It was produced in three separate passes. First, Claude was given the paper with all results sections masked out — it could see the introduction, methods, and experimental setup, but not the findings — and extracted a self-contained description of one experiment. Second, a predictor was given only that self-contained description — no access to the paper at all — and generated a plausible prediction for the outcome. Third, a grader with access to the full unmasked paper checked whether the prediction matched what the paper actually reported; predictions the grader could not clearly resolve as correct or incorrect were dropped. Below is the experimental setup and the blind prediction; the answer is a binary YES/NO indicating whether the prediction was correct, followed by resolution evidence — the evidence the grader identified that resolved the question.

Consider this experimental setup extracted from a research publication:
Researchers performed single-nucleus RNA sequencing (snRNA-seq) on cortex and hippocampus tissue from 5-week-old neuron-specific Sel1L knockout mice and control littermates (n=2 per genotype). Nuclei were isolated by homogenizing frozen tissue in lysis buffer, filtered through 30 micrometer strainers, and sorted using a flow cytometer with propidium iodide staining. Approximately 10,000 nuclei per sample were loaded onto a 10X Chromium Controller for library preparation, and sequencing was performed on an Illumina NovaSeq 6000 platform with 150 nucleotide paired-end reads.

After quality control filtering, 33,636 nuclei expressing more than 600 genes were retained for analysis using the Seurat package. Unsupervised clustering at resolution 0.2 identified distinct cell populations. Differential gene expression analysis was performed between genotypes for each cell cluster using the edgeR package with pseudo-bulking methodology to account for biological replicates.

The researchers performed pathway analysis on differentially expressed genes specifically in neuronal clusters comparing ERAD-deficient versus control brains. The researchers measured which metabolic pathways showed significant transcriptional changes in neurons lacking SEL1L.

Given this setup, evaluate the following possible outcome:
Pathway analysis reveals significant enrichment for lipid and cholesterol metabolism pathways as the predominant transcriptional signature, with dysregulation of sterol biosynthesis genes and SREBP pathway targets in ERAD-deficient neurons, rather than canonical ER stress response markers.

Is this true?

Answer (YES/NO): NO